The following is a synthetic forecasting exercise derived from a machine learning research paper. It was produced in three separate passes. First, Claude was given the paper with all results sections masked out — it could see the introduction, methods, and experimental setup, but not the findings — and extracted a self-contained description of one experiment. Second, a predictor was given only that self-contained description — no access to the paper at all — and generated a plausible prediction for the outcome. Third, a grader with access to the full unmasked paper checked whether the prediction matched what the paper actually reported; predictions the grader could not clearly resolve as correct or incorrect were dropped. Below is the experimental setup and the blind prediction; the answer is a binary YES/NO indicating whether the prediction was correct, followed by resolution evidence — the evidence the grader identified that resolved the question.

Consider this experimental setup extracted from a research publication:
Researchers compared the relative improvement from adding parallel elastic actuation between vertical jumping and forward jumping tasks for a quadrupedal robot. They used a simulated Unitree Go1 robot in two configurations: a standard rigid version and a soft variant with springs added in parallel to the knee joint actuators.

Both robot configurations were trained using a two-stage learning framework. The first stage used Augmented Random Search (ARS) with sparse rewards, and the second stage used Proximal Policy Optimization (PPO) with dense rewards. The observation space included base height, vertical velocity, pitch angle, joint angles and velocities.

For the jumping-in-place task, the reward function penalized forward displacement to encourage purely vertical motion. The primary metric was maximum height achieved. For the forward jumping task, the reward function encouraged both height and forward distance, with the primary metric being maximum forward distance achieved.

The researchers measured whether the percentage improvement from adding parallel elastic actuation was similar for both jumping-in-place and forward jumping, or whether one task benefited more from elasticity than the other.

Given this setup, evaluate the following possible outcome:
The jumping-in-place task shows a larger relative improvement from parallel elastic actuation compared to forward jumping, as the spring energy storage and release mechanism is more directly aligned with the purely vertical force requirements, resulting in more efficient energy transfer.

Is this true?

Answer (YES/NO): NO